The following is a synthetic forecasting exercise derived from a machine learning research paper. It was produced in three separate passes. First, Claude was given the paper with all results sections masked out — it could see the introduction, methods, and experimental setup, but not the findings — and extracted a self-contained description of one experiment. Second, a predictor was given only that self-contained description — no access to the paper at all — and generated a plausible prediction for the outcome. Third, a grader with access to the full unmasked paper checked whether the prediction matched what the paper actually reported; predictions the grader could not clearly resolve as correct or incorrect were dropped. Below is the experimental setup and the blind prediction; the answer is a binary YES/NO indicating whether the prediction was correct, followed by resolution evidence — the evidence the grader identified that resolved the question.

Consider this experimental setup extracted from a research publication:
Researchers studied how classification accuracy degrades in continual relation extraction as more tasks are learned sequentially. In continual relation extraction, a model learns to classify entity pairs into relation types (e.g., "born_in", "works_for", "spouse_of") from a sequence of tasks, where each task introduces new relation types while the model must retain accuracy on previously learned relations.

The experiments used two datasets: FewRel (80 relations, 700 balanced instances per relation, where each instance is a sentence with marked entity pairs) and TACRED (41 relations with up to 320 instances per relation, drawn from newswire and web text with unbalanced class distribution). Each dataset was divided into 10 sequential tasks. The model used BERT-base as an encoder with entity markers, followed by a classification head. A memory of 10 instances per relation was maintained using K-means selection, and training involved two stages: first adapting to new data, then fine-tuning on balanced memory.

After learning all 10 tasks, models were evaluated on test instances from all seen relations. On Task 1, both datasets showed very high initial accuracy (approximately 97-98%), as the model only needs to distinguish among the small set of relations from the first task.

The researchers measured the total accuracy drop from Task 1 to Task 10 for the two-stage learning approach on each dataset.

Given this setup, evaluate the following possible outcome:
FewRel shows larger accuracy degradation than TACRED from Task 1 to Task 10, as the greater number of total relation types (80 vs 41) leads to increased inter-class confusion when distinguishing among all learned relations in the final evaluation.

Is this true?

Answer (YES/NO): NO